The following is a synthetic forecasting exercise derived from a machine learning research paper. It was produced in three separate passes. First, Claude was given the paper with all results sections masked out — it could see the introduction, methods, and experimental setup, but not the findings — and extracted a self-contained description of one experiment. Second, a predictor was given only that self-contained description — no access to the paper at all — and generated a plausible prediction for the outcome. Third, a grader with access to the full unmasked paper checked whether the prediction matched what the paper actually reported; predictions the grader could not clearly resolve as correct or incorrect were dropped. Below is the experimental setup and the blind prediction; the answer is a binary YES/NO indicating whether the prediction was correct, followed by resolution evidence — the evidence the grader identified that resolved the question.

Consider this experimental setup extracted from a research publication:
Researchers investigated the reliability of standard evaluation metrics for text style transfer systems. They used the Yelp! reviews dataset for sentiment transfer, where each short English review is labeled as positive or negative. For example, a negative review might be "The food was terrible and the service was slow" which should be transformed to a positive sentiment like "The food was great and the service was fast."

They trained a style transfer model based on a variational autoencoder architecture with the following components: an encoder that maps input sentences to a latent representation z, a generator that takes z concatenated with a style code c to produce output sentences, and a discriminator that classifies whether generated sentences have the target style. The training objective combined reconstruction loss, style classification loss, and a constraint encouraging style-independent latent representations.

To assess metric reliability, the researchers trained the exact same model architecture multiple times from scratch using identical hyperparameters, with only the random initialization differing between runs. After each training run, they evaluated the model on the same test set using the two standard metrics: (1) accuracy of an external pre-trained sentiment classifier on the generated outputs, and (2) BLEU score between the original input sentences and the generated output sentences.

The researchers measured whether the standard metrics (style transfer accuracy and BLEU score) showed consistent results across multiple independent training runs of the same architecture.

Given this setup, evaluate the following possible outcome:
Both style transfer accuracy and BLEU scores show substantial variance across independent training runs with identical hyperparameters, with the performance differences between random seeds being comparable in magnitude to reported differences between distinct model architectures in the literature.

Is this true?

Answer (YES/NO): YES